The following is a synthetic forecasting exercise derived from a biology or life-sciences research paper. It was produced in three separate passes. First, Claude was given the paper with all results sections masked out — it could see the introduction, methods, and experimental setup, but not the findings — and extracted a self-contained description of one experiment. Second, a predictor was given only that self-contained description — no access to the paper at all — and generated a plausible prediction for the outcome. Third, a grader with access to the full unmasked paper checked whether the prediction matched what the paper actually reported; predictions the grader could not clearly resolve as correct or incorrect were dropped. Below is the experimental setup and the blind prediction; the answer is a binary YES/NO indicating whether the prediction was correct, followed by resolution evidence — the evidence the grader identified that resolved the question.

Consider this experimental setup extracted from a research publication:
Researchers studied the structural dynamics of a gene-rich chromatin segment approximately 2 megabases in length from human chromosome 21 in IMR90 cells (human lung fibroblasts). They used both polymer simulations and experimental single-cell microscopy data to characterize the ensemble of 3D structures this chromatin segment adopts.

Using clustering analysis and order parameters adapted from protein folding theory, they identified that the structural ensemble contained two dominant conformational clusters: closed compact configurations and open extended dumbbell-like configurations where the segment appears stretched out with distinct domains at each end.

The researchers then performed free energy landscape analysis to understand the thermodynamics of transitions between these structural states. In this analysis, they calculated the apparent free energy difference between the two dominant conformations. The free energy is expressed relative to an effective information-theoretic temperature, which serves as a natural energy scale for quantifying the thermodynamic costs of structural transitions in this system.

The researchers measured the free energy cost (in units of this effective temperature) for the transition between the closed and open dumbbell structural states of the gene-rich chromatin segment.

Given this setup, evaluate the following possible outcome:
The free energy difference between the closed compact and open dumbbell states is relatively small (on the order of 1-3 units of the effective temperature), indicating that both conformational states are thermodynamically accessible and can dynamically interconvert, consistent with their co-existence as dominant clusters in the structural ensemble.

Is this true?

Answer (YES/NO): NO